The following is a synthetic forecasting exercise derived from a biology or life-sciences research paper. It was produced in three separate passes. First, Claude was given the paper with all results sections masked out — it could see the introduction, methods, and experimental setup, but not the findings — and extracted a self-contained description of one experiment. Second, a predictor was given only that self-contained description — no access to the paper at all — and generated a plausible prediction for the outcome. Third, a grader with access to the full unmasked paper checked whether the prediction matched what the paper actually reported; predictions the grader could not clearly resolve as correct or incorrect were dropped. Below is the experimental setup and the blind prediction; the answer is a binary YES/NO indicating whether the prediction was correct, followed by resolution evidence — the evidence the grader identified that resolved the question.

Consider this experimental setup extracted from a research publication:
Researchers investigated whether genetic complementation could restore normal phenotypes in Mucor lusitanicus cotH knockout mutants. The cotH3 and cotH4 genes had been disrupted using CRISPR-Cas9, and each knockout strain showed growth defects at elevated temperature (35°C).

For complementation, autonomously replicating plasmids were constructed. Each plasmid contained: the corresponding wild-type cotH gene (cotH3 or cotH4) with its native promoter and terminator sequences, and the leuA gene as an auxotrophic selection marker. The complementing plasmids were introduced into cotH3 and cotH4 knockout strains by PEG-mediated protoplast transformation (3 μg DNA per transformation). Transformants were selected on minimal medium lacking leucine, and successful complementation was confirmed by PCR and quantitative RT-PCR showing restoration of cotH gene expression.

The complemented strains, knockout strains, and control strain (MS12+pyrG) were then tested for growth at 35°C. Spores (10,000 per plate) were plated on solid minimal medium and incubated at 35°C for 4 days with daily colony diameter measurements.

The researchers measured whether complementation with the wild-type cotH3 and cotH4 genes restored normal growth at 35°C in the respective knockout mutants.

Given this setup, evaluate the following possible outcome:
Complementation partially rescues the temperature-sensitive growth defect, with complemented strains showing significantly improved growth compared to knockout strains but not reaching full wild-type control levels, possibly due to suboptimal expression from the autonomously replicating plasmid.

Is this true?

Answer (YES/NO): NO